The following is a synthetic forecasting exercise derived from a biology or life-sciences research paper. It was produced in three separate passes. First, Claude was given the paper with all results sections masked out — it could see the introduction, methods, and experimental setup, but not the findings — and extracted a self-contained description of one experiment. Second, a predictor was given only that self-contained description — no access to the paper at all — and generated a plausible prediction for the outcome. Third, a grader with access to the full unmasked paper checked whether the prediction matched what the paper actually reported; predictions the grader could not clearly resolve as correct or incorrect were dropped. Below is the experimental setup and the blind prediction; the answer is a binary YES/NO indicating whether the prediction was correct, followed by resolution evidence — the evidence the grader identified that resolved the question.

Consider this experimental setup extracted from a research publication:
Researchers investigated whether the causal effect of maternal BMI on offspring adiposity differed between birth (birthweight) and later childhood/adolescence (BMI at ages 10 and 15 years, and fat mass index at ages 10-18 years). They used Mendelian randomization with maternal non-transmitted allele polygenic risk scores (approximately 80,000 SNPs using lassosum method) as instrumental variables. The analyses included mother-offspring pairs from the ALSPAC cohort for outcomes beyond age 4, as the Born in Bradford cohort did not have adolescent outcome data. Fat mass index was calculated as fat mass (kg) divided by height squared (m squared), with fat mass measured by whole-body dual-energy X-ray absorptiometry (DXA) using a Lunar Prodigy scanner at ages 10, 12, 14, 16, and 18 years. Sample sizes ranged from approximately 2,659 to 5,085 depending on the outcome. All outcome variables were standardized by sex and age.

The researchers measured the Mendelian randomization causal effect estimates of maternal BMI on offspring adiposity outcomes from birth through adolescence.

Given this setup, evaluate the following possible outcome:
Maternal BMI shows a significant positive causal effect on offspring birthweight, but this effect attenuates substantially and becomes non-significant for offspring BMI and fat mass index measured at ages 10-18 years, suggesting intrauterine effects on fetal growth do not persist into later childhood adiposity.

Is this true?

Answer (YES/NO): NO